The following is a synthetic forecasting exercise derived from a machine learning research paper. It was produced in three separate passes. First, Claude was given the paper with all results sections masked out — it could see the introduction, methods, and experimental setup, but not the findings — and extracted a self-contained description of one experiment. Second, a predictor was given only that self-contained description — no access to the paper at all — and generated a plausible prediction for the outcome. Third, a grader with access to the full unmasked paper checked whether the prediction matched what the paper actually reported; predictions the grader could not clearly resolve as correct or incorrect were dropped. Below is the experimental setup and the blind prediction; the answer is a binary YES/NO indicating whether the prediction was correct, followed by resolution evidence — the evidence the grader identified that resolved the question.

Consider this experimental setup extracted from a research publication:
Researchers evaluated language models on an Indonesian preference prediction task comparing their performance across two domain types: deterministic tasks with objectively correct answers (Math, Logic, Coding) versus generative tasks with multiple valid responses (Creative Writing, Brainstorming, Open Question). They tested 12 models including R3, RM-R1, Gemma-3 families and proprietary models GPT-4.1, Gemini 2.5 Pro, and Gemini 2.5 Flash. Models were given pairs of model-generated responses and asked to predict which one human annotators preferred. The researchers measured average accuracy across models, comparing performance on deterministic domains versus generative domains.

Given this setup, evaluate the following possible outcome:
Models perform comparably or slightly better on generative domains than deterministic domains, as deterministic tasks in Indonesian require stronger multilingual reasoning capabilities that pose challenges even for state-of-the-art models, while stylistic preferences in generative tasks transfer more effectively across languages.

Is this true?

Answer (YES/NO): YES